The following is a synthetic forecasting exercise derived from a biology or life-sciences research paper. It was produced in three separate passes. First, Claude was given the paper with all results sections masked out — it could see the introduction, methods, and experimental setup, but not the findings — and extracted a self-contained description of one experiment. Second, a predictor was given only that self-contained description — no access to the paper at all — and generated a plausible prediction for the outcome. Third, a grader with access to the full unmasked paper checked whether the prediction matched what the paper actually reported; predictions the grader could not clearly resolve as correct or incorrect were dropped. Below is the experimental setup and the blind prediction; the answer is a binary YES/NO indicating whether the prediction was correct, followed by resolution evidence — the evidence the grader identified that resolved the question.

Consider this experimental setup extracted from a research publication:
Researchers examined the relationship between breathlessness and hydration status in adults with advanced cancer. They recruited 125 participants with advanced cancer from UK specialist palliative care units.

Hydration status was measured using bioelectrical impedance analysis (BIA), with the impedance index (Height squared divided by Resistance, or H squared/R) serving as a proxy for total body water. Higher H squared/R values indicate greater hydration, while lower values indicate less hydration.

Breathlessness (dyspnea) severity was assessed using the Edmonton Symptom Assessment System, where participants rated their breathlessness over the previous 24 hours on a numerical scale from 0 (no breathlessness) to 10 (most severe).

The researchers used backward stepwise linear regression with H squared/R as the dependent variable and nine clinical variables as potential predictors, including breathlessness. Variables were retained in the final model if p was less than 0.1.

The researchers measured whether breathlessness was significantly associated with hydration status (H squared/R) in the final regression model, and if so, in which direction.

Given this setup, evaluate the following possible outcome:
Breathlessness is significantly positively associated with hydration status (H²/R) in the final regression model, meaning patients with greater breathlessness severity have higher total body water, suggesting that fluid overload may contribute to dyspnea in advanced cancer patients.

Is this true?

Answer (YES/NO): NO